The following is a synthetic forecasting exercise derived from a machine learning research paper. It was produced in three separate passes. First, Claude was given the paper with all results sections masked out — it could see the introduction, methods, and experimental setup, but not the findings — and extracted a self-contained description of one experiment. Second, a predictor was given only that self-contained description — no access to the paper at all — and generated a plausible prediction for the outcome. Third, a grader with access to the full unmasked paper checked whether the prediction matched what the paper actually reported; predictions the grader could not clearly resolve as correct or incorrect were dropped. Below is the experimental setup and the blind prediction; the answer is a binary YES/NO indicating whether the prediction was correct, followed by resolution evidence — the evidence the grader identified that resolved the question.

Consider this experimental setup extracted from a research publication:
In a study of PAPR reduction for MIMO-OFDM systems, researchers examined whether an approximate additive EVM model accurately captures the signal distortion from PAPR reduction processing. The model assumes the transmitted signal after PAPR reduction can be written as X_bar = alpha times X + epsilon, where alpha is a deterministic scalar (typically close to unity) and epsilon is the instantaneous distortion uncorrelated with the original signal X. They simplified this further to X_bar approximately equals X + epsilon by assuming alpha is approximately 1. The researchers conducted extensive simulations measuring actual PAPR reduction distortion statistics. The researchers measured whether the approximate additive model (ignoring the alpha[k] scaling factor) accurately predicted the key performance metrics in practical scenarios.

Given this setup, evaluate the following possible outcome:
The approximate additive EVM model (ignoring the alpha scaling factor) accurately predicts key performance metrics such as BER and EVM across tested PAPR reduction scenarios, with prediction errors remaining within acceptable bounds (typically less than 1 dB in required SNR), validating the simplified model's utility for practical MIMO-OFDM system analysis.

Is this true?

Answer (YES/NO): NO